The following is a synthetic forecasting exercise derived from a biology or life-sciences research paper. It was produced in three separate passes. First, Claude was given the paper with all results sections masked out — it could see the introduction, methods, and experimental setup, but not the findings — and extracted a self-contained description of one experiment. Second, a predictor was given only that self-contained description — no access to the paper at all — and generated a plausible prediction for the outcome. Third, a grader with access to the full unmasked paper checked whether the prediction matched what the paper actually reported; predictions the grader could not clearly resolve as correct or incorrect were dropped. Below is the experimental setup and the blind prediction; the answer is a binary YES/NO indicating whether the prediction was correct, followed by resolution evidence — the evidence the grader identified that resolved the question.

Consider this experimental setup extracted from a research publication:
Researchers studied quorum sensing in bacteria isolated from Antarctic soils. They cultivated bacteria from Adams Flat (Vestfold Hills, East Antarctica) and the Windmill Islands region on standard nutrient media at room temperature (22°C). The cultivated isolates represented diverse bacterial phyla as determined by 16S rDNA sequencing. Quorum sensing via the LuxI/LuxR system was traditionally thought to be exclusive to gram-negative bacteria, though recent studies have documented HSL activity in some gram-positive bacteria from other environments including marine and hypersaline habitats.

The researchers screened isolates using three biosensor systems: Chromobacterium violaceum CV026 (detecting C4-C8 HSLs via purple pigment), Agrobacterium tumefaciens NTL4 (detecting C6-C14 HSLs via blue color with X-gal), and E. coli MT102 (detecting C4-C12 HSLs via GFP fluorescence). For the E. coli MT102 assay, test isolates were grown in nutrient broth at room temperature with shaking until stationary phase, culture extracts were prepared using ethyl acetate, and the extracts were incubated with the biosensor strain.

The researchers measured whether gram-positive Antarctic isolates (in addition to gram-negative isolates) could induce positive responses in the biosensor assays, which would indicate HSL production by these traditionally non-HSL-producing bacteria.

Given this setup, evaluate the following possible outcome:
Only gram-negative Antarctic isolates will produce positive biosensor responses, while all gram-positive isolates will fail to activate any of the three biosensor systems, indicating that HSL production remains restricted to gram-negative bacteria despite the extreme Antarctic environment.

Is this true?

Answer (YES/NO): NO